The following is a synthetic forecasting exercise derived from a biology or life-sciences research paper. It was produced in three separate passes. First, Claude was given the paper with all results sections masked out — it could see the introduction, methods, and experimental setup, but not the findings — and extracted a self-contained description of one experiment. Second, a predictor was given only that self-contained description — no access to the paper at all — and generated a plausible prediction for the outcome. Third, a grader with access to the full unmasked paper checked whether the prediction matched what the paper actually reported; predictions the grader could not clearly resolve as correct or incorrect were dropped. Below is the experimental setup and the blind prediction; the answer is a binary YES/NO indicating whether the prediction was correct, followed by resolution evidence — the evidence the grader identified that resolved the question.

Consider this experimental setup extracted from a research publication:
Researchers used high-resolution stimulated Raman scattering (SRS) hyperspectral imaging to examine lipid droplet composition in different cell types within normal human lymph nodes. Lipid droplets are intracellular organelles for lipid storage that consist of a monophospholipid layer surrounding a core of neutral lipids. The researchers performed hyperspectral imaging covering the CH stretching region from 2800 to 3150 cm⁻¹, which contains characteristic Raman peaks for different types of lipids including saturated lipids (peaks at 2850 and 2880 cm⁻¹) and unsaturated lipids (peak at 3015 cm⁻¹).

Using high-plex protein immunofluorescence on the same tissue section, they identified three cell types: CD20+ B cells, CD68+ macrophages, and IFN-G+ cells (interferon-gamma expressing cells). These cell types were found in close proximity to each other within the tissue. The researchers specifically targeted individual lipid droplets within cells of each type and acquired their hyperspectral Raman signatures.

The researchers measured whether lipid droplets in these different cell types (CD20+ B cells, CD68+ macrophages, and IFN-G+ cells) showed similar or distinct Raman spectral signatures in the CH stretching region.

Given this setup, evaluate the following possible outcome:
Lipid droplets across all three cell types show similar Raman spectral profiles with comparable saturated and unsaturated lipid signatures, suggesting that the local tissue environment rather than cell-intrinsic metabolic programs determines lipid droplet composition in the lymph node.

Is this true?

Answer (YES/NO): NO